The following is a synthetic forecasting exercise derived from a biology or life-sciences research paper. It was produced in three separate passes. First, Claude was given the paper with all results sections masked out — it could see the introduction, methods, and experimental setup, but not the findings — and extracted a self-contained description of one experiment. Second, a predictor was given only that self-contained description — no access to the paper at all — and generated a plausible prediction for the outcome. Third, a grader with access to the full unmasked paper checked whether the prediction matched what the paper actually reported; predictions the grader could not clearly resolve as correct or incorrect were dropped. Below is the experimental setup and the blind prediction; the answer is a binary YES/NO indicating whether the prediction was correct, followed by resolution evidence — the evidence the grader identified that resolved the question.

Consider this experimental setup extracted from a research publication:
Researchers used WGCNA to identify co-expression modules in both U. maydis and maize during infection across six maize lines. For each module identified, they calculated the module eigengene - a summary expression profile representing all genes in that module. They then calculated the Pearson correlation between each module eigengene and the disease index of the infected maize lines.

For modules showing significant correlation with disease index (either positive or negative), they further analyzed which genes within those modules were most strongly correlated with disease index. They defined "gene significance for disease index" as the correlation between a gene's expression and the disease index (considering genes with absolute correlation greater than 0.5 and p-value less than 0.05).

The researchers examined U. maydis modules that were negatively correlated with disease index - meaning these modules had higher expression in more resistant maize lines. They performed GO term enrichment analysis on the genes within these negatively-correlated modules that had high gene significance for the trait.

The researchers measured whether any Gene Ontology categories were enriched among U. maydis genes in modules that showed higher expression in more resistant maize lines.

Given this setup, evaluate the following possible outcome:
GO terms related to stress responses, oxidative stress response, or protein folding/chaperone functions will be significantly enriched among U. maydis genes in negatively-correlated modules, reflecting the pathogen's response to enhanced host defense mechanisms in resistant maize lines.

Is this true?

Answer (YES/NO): NO